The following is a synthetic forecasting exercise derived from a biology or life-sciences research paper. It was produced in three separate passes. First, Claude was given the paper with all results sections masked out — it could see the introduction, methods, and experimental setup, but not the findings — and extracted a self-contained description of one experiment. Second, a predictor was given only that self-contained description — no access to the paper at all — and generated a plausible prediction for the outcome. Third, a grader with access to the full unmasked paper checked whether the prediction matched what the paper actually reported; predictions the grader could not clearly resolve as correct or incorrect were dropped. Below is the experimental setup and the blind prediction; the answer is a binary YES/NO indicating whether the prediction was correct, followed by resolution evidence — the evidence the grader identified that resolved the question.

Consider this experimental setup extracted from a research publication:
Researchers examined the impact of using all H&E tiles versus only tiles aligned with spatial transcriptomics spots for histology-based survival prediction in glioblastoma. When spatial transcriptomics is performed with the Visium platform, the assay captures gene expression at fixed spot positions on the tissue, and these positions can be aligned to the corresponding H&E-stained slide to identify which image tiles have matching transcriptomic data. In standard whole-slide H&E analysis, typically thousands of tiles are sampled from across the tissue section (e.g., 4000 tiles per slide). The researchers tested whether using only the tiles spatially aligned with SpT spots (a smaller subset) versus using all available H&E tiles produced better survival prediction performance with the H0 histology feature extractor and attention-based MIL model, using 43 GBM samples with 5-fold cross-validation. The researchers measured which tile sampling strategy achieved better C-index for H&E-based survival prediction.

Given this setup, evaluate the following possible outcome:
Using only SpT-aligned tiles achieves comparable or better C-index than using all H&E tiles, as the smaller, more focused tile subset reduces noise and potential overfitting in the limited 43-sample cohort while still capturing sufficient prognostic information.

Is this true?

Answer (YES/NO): NO